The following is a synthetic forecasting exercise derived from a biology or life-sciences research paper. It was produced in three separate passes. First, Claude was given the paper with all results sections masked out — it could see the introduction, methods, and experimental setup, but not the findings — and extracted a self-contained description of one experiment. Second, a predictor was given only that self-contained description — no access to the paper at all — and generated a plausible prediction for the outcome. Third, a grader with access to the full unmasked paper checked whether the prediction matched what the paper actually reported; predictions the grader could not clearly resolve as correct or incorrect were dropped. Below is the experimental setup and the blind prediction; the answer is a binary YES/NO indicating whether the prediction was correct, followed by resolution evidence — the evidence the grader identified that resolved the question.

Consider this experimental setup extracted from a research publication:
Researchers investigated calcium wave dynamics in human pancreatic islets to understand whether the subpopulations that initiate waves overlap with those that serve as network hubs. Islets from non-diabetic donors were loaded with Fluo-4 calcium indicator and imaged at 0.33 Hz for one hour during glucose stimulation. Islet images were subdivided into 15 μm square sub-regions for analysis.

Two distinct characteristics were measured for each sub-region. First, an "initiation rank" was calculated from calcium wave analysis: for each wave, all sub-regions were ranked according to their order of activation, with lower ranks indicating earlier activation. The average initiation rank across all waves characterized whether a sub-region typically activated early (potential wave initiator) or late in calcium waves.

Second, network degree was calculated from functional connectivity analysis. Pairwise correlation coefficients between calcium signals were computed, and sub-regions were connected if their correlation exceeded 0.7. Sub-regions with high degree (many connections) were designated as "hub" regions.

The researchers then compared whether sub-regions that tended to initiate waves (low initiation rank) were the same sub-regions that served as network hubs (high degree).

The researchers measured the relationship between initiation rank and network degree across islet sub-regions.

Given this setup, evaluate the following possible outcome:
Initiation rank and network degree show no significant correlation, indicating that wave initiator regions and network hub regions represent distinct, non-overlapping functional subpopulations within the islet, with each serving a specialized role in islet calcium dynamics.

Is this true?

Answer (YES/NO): YES